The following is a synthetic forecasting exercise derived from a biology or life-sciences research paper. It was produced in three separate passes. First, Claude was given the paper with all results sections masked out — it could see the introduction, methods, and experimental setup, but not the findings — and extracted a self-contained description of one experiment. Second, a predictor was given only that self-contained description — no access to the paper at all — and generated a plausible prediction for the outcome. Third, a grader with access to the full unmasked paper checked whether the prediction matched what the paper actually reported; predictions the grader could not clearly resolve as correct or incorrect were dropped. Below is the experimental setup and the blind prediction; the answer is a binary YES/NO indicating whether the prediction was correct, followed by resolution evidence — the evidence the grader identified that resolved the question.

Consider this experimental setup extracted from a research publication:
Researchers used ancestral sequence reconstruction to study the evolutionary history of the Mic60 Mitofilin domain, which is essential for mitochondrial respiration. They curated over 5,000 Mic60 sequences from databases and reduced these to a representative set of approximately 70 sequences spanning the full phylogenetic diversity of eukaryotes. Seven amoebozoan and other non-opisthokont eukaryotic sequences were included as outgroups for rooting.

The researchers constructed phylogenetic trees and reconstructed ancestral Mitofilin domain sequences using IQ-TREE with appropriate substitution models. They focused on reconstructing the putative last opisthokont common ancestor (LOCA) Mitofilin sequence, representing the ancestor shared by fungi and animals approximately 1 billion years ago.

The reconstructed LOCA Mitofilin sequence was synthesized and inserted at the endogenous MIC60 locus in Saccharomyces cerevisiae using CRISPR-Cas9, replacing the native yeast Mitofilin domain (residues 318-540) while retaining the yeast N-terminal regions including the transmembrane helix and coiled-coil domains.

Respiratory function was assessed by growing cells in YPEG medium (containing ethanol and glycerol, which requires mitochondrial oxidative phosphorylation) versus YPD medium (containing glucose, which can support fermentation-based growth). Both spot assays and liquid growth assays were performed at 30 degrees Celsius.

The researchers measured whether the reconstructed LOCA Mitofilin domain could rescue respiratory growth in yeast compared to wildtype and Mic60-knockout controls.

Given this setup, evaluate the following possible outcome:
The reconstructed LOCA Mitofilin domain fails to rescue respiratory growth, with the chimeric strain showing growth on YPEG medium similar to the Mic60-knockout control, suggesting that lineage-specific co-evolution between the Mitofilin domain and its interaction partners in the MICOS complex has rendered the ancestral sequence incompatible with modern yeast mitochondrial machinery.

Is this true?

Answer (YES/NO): NO